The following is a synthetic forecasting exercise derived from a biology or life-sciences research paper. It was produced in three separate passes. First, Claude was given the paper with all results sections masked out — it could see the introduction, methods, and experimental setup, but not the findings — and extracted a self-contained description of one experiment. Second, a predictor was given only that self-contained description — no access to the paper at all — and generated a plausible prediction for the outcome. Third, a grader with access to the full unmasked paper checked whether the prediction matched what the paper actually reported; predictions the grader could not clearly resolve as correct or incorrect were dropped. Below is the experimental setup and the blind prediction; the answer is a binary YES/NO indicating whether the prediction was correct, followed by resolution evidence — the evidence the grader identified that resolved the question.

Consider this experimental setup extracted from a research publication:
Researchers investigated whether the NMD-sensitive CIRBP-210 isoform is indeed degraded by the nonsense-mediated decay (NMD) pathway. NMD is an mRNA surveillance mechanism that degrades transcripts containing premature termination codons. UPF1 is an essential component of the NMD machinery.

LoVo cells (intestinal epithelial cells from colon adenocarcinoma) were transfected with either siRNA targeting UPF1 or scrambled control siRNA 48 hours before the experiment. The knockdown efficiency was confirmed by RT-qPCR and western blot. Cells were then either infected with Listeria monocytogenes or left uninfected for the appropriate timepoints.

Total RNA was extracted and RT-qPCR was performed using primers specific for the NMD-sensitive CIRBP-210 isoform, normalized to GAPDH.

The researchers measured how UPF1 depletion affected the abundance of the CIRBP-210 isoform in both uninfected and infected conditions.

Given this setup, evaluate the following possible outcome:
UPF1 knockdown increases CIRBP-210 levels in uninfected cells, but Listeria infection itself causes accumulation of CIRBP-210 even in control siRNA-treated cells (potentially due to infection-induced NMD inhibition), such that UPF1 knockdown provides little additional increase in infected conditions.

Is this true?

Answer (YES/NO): NO